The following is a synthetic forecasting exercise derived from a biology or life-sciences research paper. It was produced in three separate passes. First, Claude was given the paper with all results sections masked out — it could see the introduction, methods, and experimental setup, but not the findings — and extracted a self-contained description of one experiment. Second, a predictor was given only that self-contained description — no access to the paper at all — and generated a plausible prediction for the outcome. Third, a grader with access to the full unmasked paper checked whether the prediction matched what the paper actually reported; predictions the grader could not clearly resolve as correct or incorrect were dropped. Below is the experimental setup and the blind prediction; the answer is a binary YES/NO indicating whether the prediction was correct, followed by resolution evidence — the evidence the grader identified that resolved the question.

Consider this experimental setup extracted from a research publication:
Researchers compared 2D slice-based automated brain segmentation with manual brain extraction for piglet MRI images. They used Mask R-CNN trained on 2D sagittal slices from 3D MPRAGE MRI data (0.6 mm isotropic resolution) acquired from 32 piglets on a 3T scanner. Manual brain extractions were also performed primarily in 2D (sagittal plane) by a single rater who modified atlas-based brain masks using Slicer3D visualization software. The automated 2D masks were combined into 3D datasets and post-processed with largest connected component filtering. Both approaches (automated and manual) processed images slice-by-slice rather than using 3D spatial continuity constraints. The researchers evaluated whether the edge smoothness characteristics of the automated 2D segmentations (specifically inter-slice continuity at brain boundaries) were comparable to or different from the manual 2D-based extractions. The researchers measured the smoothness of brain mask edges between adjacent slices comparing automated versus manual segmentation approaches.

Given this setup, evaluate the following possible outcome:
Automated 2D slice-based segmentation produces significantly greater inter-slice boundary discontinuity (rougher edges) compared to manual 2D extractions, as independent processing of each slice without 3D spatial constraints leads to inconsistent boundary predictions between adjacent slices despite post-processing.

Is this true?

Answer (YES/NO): NO